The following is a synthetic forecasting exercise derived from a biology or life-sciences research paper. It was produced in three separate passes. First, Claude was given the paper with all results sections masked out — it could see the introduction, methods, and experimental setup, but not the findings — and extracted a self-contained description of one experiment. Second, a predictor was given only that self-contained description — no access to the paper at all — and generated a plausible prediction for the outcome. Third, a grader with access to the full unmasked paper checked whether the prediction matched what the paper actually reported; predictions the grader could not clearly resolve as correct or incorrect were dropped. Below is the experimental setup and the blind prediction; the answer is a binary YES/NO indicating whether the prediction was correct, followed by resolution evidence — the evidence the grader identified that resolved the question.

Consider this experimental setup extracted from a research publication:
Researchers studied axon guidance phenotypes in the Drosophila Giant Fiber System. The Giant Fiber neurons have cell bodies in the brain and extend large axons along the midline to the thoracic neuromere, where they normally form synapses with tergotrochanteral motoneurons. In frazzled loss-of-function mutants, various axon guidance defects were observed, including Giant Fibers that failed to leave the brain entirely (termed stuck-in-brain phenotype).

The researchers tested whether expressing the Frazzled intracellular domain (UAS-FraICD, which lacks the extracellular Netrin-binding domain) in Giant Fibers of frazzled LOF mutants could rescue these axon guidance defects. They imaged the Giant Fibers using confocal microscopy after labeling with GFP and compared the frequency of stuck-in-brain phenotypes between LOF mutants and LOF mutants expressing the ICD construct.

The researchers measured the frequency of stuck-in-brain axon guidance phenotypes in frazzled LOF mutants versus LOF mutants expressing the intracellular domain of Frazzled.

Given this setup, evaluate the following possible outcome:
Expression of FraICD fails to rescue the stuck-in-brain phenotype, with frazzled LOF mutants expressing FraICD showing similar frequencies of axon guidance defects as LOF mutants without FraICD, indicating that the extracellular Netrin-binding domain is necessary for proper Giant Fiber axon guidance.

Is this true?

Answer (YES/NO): NO